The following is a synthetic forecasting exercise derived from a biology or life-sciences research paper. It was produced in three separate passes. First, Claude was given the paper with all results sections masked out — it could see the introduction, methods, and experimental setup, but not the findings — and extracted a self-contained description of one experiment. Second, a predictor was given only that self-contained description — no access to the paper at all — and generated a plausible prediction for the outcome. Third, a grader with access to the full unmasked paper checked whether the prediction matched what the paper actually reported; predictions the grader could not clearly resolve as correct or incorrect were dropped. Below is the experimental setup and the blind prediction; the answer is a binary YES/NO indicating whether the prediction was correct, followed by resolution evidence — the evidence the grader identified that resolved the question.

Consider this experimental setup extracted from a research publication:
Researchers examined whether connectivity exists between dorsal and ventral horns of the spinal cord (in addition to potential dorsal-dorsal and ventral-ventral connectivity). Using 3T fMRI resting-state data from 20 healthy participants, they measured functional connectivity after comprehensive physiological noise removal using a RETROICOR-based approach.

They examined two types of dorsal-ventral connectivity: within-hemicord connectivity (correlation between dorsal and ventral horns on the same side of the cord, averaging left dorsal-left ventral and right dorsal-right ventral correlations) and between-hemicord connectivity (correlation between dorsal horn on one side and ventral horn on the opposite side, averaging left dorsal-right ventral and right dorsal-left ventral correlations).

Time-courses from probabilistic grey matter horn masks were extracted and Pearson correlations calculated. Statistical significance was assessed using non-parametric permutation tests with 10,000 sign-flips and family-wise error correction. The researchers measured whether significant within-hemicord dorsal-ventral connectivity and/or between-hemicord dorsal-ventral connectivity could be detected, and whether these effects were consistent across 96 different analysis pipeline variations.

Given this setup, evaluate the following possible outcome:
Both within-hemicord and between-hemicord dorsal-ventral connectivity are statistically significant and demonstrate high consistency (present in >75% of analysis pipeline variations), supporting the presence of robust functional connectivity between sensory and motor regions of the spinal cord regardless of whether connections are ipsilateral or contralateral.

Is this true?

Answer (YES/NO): NO